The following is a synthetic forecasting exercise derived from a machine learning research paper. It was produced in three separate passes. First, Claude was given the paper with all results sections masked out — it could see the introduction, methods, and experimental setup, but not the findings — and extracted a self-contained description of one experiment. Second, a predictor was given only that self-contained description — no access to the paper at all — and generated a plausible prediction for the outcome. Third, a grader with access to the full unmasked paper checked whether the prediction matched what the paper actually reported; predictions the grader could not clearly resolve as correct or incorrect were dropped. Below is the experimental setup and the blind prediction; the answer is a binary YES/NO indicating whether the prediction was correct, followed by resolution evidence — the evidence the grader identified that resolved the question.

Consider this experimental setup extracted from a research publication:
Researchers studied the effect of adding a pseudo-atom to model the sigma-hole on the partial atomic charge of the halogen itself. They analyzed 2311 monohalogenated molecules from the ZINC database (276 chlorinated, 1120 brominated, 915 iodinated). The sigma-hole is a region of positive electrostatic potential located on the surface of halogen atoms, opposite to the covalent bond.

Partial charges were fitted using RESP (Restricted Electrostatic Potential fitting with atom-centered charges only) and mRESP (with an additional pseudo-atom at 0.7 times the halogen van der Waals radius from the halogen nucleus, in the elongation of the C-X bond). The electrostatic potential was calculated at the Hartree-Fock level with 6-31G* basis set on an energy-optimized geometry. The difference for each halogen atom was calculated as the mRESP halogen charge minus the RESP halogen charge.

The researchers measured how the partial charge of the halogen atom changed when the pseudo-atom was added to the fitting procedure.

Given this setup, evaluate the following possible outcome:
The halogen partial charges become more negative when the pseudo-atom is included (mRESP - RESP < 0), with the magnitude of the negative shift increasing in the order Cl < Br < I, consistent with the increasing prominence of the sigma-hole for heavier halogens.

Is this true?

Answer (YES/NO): YES